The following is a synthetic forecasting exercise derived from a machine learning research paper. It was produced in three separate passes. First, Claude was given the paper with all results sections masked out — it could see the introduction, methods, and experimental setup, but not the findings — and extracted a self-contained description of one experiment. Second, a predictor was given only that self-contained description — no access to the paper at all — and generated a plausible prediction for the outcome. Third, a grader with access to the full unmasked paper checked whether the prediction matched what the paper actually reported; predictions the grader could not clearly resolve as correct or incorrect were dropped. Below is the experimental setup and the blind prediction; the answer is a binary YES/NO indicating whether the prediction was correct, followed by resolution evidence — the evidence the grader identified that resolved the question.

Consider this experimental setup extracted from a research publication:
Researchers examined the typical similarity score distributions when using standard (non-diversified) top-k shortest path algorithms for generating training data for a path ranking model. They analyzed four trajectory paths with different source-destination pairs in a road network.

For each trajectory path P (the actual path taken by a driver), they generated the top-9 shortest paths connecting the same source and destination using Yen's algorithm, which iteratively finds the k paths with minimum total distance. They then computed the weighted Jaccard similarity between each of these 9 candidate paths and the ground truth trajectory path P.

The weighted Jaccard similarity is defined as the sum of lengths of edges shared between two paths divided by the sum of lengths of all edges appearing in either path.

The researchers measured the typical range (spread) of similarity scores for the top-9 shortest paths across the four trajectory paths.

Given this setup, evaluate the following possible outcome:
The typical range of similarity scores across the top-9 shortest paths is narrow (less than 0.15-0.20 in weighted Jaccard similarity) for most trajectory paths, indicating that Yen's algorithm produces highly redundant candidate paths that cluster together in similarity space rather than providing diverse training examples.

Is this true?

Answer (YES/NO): YES